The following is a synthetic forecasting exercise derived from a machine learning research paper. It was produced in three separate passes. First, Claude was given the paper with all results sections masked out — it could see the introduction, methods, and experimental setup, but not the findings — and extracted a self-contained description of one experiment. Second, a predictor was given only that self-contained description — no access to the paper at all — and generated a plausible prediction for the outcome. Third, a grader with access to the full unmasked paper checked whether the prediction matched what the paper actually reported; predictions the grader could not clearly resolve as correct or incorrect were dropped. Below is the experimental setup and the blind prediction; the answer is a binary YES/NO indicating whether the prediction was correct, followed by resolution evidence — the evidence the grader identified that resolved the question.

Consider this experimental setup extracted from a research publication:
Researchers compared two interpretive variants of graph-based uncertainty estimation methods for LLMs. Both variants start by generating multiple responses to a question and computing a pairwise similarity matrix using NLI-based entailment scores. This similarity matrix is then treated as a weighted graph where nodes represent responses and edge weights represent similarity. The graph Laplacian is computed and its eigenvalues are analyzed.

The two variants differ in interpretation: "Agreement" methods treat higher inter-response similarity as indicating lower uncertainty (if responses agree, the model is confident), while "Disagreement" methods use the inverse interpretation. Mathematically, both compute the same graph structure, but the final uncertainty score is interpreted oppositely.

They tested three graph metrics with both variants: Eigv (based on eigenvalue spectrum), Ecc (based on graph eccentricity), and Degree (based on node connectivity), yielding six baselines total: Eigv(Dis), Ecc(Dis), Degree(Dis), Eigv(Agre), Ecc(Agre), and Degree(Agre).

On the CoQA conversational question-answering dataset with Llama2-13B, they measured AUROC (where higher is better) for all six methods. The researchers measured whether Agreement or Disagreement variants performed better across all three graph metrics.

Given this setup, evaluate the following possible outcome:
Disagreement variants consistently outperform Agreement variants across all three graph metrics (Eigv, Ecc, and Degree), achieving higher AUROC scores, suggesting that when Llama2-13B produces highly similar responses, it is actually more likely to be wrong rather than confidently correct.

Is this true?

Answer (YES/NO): NO